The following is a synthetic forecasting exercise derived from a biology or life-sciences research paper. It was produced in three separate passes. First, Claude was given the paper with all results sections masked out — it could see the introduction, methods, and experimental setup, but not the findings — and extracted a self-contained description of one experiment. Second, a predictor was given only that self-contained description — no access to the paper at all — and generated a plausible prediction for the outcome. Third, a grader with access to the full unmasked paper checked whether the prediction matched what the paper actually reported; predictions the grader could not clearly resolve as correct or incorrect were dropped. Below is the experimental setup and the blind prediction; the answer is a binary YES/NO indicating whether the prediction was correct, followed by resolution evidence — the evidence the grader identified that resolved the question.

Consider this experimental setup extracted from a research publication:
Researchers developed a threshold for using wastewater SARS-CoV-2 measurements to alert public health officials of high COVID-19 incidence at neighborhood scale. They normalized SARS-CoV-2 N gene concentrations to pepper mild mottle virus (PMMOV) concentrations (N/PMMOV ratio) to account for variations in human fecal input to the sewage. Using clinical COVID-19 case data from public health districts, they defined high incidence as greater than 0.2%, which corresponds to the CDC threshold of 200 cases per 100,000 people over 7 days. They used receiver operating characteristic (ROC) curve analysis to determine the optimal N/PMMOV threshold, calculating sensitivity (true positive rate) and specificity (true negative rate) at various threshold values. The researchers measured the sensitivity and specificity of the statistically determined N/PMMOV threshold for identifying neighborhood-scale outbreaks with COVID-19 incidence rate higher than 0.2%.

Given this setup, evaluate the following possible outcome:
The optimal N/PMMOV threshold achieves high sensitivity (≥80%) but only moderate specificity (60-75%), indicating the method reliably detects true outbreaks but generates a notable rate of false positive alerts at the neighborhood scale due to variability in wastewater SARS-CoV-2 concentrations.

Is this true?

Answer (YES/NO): NO